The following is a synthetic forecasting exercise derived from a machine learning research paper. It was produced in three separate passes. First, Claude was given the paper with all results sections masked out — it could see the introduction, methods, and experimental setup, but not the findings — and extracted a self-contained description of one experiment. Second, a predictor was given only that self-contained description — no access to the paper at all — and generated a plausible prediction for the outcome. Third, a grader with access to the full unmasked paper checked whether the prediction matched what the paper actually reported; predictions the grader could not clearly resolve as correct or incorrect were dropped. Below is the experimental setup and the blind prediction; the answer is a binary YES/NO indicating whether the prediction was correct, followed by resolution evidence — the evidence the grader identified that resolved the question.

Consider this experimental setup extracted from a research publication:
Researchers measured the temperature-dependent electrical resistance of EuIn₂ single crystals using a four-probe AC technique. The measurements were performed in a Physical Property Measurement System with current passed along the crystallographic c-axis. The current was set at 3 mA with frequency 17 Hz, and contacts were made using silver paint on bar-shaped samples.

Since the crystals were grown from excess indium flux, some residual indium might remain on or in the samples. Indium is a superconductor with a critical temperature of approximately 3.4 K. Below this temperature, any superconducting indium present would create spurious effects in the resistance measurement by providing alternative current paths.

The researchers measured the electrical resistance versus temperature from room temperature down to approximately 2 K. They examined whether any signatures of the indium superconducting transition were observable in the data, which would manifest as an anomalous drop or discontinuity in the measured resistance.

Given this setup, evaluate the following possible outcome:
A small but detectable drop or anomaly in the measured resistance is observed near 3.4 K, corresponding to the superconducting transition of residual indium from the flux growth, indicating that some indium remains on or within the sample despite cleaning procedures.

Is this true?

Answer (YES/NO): YES